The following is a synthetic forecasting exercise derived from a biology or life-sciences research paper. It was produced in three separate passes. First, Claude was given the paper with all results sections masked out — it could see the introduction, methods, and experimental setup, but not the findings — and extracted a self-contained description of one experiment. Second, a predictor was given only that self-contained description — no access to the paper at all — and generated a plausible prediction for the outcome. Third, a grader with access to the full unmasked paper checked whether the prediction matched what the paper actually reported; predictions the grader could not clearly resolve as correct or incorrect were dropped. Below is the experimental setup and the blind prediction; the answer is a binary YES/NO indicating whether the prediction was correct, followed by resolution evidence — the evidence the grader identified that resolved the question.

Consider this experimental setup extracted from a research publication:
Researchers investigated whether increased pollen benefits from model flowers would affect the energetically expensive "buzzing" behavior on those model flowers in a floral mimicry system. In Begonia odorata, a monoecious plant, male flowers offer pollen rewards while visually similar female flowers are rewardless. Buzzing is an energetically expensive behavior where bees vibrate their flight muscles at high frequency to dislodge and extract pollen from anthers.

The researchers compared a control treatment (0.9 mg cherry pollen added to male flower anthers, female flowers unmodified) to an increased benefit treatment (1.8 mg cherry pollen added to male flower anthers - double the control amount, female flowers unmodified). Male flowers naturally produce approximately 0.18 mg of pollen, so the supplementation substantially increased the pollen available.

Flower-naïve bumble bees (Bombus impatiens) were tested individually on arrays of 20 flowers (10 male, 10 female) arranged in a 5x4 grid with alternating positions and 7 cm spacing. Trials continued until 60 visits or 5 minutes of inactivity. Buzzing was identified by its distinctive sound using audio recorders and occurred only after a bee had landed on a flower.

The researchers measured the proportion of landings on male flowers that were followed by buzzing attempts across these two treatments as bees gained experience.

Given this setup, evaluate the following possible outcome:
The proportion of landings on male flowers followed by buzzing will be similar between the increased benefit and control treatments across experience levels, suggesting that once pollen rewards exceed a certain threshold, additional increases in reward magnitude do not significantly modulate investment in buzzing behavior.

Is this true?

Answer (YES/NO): YES